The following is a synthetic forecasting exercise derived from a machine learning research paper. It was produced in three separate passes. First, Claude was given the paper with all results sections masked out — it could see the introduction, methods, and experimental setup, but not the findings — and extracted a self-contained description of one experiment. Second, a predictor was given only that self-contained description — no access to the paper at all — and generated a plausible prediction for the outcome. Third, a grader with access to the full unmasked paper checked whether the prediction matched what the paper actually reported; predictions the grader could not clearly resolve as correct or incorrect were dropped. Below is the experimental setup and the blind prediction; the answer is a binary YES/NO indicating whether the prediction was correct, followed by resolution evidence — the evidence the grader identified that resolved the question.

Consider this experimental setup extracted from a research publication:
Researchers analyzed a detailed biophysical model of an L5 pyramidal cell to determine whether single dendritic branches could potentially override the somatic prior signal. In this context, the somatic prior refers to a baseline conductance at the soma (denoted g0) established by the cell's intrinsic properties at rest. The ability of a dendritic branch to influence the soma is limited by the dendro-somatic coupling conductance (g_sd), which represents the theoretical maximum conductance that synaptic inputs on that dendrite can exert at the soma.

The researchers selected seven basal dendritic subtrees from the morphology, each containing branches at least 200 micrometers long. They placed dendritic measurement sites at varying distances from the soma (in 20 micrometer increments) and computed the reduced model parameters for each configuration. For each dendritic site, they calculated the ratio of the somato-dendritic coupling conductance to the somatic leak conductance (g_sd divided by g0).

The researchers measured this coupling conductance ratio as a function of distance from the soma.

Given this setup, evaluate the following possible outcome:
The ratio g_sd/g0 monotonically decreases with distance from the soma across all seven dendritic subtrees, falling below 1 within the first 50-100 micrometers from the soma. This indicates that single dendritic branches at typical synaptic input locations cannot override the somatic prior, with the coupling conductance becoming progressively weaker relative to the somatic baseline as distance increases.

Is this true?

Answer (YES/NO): NO